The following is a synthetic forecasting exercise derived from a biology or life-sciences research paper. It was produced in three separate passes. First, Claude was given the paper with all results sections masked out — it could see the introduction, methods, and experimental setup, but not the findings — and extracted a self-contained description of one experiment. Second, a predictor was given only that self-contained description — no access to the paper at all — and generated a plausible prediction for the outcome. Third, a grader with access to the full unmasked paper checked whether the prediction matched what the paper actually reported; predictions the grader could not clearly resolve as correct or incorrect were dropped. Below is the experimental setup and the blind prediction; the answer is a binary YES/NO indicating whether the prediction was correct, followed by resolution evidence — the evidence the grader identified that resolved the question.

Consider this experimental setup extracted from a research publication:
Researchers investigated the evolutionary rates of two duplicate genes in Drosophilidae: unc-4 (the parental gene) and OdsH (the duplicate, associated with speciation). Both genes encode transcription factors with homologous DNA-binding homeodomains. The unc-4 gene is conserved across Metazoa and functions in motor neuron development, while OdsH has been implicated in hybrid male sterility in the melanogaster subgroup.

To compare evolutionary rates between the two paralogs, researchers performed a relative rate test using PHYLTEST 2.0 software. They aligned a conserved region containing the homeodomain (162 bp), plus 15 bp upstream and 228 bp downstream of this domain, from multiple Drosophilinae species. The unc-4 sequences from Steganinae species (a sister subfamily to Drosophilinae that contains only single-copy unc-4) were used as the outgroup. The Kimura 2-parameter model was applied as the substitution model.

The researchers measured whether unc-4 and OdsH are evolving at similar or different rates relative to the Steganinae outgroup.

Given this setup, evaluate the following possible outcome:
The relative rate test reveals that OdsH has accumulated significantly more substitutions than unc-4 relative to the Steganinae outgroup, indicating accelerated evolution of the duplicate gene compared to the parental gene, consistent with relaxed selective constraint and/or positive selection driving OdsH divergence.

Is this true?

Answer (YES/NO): YES